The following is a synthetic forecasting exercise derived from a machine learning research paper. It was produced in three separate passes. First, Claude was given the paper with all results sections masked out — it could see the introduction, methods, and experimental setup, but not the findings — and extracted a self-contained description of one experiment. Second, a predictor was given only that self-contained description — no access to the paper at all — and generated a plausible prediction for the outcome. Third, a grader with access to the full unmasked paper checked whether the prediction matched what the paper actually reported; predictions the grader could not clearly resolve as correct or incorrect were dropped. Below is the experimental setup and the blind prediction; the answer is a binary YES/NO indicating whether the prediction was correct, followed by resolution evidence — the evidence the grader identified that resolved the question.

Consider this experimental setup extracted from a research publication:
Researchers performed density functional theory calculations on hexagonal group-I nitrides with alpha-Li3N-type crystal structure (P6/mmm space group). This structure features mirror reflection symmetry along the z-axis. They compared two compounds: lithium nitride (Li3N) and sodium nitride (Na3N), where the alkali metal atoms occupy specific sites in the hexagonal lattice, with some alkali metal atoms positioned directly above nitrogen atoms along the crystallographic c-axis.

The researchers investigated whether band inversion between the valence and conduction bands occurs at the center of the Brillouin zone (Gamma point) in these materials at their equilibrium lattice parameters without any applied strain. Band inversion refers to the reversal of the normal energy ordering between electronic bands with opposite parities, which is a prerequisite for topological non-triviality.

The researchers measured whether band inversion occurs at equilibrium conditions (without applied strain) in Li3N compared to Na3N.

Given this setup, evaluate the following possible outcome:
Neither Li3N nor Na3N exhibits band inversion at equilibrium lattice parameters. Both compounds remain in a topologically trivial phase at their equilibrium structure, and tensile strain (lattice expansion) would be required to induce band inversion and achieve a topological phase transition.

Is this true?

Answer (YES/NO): NO